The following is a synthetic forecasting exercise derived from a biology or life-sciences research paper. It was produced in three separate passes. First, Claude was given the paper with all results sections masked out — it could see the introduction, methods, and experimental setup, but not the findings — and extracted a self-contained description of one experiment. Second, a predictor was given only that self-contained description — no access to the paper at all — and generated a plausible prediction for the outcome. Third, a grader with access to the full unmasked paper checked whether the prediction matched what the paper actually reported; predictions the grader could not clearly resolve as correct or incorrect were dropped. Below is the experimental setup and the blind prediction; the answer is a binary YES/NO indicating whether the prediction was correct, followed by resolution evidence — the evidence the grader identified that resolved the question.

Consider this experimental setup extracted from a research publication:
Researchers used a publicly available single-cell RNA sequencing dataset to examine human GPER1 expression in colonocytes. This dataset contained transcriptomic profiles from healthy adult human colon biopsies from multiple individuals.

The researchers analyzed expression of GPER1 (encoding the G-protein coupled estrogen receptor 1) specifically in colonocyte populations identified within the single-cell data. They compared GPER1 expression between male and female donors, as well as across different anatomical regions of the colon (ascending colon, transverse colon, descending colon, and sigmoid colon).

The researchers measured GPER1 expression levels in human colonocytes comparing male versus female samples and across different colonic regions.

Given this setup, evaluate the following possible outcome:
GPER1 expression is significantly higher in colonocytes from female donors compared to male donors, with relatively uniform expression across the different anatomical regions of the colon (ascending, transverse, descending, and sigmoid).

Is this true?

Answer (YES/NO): NO